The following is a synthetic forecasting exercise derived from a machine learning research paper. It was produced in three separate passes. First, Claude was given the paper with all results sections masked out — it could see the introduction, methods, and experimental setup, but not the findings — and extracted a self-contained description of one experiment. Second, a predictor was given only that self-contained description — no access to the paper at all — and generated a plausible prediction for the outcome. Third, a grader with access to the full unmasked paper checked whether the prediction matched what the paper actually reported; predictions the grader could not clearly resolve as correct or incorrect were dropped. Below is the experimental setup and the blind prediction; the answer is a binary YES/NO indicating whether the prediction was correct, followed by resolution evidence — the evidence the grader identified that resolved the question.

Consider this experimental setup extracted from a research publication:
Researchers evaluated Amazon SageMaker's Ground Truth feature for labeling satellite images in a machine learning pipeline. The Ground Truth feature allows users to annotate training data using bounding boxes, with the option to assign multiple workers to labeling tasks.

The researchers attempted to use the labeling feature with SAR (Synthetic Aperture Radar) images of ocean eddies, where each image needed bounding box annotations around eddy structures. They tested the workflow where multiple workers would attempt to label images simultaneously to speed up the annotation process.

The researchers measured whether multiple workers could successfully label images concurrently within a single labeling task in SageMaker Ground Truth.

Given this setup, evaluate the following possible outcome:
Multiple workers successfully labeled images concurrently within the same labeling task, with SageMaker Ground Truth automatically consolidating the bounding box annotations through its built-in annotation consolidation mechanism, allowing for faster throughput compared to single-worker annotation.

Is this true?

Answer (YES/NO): NO